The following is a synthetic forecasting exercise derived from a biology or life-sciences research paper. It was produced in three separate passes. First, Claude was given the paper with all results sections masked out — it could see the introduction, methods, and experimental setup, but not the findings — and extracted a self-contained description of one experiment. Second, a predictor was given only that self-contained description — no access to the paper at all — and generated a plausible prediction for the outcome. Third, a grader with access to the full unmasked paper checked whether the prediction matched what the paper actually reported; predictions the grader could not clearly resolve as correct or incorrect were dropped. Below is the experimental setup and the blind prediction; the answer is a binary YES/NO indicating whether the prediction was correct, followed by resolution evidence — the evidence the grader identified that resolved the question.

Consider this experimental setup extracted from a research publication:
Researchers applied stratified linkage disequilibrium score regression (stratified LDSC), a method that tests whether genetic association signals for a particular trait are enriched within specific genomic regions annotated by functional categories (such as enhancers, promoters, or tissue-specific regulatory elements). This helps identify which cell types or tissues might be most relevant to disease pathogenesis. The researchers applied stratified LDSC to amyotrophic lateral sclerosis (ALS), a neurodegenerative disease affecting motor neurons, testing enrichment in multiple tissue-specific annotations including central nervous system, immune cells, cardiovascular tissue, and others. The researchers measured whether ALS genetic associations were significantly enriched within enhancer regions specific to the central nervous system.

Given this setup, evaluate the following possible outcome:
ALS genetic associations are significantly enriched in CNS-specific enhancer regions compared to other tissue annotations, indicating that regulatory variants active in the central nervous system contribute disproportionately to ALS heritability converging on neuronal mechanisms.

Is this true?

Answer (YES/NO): YES